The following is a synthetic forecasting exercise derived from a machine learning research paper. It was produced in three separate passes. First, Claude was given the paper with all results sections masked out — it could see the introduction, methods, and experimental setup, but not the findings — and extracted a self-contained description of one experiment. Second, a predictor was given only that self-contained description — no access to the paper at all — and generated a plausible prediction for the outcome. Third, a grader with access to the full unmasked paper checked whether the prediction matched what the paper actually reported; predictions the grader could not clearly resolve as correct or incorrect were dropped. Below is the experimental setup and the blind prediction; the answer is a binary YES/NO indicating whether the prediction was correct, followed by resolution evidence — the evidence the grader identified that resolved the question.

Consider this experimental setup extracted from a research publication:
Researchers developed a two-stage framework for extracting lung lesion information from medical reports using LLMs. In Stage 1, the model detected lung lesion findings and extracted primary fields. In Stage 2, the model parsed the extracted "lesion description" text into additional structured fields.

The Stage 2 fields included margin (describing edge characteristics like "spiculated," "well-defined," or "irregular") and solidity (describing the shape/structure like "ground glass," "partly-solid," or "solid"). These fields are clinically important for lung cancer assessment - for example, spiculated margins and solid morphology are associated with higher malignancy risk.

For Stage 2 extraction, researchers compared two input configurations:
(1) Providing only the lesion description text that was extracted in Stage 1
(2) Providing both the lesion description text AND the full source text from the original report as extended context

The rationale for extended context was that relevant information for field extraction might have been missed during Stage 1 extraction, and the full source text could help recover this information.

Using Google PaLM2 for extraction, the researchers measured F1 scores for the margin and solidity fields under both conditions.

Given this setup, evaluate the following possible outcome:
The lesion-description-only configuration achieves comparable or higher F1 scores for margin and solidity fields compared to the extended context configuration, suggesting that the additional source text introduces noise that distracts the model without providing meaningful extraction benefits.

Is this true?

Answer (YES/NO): NO